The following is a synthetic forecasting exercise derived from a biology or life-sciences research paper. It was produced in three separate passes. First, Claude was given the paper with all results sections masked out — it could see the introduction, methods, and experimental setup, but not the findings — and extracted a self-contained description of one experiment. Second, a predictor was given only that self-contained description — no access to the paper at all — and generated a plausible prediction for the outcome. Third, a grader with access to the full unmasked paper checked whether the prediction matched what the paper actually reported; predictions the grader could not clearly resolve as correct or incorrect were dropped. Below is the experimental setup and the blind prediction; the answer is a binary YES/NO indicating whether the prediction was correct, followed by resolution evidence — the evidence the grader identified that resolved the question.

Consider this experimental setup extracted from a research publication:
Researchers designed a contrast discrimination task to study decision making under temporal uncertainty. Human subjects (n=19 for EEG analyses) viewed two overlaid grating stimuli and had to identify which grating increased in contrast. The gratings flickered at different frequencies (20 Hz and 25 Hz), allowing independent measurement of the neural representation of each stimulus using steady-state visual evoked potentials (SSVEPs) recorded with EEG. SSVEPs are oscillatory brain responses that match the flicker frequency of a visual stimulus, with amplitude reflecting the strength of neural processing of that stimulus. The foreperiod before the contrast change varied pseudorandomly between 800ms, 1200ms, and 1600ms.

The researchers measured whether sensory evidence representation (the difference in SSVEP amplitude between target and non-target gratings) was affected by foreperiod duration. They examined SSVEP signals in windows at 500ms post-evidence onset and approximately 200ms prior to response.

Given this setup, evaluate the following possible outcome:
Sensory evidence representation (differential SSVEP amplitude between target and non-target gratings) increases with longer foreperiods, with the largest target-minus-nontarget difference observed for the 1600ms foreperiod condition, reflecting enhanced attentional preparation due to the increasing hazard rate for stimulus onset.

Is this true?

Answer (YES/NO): NO